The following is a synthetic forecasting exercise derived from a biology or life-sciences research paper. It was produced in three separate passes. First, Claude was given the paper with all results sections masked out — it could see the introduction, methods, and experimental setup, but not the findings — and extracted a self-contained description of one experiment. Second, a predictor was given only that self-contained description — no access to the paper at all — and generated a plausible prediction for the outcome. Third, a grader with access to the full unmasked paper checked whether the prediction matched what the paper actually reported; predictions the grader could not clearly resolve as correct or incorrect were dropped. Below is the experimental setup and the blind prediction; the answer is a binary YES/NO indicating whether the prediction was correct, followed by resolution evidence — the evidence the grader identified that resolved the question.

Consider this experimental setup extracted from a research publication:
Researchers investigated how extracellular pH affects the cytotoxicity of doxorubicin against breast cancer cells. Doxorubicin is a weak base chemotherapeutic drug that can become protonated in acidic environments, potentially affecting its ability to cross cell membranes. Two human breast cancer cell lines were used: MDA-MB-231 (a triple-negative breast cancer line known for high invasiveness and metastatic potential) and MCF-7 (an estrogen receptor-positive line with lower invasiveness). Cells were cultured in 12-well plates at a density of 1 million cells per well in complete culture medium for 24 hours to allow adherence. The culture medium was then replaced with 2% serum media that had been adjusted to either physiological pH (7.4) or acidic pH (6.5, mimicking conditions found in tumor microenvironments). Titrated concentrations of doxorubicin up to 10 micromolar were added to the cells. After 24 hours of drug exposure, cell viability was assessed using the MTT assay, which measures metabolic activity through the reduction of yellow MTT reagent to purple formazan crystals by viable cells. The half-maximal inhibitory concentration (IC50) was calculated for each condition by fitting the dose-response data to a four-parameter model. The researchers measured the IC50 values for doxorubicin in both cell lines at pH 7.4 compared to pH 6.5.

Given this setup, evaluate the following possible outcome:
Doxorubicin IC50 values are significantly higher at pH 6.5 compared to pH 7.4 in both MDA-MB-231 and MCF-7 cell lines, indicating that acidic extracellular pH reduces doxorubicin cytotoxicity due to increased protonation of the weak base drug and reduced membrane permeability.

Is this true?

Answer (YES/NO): YES